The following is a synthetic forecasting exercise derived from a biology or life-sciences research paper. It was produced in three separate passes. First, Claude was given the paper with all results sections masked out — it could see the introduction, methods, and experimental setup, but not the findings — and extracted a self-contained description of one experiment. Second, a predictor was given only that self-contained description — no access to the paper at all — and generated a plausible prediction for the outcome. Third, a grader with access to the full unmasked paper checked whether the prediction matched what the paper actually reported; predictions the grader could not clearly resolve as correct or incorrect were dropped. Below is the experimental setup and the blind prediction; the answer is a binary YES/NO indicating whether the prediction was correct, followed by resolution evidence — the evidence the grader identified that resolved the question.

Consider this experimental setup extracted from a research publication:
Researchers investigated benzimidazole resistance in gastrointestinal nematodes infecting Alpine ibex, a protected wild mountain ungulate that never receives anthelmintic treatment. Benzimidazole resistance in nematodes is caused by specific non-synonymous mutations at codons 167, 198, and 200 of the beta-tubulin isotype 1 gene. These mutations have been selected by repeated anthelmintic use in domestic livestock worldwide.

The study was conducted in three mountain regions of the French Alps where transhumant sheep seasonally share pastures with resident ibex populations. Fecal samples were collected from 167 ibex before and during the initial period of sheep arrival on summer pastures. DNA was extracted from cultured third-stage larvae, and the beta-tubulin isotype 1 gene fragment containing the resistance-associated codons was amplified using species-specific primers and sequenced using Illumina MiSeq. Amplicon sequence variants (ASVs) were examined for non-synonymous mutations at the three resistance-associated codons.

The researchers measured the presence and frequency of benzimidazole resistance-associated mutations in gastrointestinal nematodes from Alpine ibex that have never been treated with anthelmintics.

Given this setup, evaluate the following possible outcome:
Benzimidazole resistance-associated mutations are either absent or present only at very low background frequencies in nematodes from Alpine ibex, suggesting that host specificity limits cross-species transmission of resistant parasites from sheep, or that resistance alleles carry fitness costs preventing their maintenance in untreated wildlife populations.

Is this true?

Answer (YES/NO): NO